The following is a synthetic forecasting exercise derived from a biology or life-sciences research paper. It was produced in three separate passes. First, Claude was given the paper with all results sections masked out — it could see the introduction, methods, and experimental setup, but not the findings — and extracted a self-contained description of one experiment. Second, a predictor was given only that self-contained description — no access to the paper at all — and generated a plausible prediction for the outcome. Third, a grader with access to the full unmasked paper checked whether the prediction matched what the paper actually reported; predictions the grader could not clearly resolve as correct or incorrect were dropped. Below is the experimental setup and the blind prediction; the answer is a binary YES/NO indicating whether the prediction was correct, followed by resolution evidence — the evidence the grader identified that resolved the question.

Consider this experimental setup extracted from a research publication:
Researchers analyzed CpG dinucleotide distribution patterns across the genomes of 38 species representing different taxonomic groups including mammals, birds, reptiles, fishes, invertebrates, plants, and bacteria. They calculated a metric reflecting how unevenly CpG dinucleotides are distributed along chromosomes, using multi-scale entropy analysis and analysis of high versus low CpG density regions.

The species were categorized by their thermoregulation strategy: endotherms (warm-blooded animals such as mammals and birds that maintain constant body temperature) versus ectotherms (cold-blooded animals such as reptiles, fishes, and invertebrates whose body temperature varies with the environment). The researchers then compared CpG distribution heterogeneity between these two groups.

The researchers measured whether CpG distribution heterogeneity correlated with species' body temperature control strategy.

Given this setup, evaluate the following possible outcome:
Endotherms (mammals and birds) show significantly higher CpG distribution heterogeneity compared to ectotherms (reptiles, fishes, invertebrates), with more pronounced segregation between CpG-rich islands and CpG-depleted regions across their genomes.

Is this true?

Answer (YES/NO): YES